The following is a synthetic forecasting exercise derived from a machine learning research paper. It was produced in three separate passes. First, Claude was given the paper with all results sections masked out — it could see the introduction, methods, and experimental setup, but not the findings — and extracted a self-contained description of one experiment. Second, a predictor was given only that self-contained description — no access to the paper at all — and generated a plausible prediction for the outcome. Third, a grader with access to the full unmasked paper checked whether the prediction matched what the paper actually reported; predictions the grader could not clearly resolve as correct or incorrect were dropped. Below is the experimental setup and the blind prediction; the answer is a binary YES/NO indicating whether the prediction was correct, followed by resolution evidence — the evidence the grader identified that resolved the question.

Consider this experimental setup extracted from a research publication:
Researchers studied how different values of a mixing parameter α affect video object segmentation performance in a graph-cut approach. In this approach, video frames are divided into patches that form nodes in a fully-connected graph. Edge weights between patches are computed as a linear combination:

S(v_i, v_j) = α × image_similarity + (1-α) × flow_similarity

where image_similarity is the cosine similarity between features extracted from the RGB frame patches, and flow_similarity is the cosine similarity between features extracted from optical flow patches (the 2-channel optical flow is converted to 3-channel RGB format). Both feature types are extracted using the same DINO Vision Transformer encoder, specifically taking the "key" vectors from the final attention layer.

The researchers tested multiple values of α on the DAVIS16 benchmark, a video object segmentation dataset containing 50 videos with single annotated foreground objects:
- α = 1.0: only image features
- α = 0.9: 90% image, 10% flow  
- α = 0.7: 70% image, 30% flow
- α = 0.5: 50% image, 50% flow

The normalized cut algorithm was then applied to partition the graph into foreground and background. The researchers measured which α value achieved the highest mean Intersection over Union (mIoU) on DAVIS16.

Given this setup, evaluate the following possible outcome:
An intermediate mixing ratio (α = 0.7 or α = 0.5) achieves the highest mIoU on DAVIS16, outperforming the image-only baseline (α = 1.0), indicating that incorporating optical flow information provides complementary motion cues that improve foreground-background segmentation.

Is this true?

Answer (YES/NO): YES